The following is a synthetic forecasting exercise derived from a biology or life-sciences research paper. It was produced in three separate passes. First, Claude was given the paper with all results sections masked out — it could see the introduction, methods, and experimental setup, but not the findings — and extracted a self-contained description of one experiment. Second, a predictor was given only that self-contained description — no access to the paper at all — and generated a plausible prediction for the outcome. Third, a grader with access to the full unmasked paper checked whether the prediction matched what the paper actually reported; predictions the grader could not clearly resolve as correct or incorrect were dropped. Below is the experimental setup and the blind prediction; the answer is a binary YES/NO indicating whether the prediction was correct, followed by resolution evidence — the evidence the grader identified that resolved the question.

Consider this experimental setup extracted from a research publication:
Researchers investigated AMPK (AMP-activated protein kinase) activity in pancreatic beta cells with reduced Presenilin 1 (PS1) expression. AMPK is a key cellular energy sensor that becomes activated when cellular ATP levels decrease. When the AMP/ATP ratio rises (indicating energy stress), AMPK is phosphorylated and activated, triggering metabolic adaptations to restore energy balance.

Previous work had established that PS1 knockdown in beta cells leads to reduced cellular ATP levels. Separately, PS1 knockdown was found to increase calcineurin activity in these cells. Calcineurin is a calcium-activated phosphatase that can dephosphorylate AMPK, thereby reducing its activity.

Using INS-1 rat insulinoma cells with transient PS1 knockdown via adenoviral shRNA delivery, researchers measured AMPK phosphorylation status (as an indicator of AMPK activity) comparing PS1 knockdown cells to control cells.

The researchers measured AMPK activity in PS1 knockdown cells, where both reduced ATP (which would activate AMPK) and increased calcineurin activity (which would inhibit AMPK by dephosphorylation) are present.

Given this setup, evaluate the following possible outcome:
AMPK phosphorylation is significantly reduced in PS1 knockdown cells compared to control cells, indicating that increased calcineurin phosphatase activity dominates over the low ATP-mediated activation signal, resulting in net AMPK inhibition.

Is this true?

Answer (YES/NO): YES